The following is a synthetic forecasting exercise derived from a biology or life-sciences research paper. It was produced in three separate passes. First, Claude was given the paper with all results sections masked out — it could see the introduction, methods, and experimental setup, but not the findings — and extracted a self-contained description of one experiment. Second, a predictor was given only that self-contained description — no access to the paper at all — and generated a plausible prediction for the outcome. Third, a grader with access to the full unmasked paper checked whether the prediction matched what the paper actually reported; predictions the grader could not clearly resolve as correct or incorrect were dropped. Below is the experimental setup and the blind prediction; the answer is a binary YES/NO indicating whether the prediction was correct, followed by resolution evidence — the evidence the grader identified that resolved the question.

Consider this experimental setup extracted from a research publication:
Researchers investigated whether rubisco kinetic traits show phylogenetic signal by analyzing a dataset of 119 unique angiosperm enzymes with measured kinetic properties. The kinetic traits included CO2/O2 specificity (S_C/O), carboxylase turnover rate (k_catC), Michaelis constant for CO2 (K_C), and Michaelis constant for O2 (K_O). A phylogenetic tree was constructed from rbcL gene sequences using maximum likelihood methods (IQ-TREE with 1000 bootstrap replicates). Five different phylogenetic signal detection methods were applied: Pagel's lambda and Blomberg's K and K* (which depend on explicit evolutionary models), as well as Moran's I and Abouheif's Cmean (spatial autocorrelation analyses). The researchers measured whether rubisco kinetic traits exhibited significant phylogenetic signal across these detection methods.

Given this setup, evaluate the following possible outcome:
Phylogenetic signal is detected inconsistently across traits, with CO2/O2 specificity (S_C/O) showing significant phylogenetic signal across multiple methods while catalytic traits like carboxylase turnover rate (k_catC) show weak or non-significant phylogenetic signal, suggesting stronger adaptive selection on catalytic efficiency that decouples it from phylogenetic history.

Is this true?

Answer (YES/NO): NO